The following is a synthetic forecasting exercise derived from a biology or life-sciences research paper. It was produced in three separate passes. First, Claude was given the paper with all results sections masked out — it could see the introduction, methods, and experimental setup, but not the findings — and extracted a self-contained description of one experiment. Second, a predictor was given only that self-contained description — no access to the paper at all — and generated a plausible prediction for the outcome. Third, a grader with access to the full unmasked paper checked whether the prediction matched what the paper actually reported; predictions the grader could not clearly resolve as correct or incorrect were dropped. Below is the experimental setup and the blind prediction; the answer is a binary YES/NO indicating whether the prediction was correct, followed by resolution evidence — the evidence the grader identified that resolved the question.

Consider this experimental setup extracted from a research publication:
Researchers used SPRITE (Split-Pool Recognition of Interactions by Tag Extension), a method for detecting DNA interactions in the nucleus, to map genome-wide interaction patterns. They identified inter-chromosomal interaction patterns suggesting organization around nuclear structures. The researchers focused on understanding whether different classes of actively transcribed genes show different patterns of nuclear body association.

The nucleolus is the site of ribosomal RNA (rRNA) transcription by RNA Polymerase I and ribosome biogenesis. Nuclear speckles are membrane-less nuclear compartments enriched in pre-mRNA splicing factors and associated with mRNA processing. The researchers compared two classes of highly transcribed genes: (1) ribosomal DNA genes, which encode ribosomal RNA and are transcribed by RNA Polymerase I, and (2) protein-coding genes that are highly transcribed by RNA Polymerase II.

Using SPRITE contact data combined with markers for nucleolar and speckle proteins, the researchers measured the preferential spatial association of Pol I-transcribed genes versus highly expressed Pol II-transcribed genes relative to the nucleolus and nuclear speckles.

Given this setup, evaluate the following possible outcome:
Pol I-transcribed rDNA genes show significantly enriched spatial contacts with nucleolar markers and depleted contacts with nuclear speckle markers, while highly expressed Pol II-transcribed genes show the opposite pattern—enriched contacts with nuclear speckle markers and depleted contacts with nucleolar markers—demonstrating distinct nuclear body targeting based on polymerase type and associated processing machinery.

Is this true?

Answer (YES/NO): YES